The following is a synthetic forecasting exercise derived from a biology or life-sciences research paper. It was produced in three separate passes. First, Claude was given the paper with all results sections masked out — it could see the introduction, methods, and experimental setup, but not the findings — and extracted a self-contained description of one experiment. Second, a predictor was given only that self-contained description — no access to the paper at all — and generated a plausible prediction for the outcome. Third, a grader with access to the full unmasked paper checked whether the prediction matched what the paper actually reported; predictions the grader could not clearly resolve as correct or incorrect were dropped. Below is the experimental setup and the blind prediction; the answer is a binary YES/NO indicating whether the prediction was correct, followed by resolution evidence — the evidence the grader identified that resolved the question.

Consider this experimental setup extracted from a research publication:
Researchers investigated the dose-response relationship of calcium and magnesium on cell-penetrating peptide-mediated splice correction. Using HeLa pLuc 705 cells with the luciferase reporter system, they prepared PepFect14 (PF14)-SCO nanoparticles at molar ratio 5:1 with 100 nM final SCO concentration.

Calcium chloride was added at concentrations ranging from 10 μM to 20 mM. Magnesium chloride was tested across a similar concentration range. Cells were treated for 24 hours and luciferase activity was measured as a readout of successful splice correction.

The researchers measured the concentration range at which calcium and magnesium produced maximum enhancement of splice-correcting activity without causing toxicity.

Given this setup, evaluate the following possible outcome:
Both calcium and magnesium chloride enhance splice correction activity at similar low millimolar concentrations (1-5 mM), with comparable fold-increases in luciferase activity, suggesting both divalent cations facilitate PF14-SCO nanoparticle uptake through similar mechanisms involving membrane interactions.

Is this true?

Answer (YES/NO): NO